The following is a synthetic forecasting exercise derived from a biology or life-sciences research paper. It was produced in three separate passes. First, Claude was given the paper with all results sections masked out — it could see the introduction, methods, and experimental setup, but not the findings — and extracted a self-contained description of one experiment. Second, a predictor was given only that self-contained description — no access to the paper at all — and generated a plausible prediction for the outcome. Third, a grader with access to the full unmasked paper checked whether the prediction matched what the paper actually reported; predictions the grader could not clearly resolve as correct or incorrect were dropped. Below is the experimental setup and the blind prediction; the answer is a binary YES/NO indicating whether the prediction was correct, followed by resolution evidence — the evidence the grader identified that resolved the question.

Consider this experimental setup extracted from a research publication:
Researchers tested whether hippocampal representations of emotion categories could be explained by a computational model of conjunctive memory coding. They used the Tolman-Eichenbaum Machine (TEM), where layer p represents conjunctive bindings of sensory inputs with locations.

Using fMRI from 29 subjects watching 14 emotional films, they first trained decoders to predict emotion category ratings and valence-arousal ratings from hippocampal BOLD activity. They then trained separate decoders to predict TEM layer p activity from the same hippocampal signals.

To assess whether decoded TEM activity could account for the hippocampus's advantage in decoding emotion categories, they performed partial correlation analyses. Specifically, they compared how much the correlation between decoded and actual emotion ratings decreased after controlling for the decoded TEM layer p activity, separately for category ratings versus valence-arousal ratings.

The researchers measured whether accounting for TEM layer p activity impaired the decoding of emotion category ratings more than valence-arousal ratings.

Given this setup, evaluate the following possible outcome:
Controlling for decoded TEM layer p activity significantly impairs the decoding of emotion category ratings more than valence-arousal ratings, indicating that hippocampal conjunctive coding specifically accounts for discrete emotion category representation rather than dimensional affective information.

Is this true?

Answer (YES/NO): YES